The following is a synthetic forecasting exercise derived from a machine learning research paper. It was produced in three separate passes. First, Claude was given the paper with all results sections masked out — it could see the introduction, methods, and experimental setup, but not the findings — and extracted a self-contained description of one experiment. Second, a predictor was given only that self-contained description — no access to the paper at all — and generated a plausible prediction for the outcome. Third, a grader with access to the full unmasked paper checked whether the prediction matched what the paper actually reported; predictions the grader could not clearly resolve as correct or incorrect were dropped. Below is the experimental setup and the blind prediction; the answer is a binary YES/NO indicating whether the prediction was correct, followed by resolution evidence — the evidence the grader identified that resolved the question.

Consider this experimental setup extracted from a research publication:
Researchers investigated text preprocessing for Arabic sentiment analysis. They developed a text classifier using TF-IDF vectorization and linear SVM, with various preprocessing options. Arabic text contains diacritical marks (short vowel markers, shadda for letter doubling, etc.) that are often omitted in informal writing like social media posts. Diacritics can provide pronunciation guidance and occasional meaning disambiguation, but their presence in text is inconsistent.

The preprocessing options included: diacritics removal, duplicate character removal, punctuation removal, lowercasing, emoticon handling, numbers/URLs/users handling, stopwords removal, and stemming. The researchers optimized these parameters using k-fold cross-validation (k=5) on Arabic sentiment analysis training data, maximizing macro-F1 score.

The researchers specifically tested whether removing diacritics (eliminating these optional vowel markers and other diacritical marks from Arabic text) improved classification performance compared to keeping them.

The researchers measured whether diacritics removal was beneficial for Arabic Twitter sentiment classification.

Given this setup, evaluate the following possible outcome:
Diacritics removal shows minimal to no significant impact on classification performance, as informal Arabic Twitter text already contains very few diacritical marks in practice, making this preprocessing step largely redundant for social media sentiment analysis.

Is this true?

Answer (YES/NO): NO